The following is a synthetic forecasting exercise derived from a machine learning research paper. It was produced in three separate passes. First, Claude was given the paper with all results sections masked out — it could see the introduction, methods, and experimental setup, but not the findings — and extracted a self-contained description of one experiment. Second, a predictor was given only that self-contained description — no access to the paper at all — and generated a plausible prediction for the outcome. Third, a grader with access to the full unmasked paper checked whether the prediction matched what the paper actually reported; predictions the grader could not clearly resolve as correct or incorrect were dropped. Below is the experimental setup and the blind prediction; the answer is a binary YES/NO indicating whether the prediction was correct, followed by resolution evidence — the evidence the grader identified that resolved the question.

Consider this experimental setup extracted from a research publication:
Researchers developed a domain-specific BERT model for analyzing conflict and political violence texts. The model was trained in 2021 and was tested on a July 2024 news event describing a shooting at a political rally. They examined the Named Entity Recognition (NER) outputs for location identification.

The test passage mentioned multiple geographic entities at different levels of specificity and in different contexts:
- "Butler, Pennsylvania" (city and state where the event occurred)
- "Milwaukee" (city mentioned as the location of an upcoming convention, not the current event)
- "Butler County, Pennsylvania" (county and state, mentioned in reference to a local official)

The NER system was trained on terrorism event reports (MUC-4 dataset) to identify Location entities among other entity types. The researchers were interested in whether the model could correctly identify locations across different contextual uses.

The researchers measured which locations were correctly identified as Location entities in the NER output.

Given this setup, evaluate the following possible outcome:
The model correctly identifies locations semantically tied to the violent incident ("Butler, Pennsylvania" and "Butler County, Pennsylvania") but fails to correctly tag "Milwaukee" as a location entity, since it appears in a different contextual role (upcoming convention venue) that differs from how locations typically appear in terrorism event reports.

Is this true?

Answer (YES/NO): NO